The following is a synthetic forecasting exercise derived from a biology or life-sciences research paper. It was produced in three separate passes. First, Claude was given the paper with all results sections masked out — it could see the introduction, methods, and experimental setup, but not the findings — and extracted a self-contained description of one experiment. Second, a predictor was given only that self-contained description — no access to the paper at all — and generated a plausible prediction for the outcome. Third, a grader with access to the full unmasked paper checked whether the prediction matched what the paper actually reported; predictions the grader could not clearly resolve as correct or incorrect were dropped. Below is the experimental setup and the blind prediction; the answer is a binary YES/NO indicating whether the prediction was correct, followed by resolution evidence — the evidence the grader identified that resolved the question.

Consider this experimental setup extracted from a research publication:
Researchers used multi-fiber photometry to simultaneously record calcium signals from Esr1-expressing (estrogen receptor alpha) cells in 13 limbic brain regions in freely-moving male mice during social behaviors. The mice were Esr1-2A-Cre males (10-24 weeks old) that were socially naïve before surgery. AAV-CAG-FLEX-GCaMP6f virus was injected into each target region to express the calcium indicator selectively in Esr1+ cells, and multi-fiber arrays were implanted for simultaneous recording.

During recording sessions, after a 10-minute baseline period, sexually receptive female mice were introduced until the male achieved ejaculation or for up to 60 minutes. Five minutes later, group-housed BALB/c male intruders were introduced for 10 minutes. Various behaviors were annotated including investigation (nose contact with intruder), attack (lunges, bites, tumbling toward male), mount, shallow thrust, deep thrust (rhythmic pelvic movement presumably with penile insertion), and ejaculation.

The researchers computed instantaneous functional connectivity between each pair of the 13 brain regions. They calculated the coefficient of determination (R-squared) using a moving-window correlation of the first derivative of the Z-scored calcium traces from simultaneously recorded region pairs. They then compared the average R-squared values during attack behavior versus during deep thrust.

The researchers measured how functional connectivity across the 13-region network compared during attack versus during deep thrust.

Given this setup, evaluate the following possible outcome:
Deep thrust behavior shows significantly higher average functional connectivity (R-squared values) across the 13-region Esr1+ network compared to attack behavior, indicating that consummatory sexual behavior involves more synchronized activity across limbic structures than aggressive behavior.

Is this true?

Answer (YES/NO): NO